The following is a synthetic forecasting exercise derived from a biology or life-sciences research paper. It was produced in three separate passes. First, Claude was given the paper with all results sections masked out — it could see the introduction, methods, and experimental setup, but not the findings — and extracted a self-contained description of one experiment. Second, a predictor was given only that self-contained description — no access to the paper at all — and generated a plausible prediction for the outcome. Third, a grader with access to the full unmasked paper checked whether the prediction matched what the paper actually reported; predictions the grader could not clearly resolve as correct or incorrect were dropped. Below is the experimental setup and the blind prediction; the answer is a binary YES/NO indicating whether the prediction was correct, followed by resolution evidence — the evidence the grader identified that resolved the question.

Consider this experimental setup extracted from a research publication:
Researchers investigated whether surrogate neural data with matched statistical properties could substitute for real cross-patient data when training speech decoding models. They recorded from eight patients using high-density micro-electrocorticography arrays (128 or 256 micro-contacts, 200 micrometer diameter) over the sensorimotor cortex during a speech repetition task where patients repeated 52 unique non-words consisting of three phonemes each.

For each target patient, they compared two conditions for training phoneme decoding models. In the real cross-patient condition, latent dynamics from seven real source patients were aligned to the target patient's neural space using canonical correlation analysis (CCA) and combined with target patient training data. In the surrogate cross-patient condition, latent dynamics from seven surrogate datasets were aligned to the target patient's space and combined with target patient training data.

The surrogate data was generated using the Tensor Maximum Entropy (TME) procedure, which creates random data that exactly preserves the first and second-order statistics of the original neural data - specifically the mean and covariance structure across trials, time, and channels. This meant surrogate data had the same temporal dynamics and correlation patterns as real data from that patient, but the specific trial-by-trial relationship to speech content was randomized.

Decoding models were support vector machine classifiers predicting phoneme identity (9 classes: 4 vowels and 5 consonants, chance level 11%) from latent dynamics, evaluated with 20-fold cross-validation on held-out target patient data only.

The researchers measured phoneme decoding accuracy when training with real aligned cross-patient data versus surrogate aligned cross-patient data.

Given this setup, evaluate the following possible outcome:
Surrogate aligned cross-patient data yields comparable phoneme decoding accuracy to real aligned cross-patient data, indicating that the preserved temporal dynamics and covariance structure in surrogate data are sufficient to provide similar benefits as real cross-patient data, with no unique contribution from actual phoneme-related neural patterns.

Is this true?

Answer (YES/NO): NO